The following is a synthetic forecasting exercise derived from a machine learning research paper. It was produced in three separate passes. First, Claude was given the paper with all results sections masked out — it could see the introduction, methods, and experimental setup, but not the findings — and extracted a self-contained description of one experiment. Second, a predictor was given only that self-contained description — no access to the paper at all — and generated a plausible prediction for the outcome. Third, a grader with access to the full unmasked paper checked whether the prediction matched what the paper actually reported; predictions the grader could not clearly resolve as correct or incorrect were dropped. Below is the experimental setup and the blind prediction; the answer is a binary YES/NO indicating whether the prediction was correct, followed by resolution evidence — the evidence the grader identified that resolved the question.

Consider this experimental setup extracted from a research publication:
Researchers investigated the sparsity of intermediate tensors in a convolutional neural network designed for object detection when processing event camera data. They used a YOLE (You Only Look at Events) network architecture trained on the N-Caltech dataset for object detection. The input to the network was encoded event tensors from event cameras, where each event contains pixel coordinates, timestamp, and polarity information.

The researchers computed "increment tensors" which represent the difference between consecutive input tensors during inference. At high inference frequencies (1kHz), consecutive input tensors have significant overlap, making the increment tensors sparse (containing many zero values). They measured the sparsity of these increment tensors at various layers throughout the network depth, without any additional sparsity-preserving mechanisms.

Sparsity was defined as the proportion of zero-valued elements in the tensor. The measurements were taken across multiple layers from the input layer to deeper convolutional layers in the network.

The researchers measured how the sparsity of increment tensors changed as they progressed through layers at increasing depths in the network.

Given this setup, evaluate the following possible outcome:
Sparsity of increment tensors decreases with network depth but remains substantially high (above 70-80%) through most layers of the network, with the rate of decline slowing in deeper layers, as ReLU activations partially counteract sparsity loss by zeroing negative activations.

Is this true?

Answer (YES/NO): NO